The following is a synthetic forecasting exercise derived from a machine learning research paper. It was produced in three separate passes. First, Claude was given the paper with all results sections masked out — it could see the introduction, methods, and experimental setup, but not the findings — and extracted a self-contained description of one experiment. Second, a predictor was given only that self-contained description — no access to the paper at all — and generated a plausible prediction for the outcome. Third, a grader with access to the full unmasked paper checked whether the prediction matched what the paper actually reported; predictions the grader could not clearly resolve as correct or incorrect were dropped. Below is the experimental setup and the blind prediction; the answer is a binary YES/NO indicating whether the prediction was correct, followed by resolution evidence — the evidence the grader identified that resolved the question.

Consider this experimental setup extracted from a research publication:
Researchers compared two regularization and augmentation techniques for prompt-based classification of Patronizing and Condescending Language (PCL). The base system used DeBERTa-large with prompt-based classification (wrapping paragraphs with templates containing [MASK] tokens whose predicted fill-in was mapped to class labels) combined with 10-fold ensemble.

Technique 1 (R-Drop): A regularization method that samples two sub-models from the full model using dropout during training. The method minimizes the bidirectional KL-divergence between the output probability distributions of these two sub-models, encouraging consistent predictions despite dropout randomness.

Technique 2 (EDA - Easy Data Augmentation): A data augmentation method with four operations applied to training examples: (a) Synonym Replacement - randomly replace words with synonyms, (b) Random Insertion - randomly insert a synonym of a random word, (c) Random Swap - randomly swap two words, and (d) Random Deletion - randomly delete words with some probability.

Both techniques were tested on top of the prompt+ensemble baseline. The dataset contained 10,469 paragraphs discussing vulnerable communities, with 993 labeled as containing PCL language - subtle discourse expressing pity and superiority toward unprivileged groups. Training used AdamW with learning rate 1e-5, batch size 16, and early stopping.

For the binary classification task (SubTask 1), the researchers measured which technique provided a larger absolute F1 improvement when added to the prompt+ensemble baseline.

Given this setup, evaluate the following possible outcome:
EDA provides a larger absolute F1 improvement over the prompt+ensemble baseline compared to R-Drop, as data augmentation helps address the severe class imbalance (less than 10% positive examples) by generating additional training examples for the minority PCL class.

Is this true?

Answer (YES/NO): YES